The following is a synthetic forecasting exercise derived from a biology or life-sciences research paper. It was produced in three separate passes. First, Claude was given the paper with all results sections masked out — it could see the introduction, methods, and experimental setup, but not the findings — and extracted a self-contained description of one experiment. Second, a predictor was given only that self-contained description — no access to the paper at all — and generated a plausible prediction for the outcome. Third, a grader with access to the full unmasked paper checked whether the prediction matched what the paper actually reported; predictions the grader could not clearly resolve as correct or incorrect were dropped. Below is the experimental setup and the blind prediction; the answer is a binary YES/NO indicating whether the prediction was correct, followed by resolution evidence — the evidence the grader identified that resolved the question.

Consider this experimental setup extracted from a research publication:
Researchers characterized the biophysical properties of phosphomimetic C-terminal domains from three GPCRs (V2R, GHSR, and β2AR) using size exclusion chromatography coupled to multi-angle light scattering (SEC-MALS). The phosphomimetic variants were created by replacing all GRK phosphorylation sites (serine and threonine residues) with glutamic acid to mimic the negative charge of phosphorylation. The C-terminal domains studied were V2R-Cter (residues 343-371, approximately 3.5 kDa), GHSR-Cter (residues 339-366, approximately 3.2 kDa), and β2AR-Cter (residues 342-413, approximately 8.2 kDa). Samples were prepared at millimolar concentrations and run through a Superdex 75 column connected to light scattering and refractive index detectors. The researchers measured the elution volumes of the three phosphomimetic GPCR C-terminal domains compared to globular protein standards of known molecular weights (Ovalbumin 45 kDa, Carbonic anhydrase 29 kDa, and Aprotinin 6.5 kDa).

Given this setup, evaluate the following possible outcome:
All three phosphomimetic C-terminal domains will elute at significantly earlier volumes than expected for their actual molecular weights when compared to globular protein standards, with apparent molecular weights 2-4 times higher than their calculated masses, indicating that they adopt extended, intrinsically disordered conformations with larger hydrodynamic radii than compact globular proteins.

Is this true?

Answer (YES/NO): NO